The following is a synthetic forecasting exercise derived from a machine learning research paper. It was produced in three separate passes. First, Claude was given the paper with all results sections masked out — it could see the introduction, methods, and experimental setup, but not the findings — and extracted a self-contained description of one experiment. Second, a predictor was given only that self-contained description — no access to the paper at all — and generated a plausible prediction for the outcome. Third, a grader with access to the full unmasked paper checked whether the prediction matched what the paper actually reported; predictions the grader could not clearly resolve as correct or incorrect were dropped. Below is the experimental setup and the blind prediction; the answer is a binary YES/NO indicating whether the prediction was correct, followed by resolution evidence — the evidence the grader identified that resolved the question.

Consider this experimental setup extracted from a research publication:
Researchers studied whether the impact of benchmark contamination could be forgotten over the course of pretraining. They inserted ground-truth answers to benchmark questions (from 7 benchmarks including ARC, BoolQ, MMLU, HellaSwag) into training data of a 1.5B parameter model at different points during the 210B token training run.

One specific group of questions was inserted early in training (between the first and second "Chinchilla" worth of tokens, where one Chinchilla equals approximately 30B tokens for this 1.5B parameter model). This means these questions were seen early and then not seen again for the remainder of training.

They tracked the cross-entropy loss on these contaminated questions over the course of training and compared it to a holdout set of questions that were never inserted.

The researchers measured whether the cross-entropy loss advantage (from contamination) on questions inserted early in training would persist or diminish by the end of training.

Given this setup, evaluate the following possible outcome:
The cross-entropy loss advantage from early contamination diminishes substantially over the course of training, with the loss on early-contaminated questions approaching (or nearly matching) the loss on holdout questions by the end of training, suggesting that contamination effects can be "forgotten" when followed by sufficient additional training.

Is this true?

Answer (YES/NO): YES